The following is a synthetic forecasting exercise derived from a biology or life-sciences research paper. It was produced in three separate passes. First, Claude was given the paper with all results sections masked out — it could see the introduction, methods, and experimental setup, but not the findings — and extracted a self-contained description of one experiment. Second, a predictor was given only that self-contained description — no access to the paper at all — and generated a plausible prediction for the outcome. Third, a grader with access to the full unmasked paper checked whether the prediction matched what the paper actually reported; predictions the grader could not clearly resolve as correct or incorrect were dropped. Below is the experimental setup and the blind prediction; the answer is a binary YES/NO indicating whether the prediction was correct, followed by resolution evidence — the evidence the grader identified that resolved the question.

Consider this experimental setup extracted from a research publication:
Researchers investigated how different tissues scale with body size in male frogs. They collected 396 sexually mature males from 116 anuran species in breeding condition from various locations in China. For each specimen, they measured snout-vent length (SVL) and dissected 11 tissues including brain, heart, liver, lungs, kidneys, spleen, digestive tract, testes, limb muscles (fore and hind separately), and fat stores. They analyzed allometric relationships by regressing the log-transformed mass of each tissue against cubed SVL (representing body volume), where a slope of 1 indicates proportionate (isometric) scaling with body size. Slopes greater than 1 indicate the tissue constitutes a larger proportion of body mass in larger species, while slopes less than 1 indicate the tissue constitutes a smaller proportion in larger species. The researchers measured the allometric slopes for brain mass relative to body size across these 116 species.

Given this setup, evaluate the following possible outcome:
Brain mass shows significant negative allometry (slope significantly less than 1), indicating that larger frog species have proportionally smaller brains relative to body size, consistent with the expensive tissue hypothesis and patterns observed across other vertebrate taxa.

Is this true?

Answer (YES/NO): NO